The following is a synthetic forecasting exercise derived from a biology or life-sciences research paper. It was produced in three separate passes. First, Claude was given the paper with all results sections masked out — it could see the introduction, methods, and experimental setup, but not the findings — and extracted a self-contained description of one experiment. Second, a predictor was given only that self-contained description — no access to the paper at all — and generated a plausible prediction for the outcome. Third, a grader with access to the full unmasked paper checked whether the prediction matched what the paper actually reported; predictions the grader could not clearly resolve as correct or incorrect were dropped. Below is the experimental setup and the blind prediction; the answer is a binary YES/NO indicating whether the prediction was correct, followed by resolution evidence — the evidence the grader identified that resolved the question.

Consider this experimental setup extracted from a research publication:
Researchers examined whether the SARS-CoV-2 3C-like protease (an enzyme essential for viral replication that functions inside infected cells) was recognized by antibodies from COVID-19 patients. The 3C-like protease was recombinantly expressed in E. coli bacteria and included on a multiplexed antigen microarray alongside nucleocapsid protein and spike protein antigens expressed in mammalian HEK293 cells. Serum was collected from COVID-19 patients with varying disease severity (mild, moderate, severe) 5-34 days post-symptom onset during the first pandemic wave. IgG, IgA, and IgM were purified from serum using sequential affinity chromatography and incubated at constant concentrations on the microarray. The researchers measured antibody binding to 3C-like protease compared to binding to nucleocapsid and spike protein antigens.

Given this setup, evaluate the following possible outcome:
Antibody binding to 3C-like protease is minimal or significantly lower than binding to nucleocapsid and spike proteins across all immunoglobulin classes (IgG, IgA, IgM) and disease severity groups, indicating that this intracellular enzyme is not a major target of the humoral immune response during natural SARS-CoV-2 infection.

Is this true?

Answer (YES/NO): YES